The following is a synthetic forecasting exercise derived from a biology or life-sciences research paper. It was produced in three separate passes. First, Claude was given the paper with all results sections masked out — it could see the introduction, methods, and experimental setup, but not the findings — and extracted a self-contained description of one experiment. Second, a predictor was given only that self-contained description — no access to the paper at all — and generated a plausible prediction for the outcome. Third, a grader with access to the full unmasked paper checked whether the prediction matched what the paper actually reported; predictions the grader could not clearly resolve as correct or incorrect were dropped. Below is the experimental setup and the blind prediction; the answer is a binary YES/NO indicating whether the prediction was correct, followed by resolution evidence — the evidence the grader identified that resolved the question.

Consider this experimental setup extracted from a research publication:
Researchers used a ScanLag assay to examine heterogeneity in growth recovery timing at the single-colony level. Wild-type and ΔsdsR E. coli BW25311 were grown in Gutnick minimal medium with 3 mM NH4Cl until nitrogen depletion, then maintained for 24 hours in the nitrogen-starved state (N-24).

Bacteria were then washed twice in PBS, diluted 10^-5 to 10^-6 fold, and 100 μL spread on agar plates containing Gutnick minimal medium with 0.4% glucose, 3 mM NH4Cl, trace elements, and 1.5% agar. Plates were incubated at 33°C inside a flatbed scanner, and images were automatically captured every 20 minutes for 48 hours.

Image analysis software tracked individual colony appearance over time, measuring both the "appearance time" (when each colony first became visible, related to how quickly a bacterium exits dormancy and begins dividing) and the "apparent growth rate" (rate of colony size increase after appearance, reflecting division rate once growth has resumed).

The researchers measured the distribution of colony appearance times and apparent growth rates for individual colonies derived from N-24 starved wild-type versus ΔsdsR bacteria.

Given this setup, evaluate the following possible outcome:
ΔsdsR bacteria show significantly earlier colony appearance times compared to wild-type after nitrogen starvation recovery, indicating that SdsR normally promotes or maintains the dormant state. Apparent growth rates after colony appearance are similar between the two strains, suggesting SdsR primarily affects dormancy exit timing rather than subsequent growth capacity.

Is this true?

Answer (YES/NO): NO